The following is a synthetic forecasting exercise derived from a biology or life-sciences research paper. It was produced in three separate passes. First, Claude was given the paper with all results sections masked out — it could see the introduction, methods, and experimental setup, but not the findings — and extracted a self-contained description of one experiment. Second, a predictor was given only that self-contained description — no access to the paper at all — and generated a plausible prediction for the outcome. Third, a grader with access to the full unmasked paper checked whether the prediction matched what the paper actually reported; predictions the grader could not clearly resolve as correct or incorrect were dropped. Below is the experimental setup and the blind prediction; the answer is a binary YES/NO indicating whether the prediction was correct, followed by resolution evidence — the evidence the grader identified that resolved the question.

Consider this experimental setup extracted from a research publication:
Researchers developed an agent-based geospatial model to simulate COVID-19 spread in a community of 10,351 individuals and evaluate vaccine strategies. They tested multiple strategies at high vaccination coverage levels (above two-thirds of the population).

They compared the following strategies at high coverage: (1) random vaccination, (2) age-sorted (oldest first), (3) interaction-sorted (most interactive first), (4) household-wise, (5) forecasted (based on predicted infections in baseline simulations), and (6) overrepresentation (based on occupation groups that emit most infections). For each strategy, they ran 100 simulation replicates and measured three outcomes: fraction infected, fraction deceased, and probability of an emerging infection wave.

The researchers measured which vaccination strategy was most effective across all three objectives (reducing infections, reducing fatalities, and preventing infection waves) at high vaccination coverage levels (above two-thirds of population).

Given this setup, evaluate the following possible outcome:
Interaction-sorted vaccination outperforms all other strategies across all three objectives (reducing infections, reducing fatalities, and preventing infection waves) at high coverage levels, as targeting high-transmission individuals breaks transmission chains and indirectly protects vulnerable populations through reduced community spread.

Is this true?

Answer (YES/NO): YES